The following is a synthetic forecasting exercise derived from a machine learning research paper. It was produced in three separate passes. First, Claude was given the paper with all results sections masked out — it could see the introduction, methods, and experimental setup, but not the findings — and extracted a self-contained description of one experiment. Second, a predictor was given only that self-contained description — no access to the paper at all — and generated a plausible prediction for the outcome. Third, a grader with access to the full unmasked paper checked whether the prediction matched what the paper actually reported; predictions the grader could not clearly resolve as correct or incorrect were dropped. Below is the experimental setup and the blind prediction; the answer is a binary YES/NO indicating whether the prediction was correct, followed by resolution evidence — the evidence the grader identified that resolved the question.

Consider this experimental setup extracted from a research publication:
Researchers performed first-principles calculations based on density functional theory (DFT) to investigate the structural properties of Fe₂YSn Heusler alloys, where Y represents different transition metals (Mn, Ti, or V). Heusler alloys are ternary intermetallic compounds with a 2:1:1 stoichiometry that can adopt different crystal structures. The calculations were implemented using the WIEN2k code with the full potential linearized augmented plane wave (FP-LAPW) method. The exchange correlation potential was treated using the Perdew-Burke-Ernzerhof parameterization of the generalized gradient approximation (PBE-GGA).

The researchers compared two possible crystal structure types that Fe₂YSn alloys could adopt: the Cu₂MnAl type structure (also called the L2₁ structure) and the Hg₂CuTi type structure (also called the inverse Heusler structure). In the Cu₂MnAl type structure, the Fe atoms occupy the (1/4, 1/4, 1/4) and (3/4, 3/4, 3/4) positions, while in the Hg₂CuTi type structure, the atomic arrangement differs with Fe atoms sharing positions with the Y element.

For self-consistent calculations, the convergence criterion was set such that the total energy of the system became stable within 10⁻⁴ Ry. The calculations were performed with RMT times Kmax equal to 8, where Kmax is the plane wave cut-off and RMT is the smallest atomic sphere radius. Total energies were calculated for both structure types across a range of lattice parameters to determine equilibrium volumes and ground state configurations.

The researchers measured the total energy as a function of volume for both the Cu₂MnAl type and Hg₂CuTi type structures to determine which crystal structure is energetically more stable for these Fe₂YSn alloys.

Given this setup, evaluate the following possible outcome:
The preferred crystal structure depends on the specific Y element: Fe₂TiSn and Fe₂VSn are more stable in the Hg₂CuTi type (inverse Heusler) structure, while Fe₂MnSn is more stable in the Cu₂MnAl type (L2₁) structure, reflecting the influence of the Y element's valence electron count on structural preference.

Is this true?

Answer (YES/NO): NO